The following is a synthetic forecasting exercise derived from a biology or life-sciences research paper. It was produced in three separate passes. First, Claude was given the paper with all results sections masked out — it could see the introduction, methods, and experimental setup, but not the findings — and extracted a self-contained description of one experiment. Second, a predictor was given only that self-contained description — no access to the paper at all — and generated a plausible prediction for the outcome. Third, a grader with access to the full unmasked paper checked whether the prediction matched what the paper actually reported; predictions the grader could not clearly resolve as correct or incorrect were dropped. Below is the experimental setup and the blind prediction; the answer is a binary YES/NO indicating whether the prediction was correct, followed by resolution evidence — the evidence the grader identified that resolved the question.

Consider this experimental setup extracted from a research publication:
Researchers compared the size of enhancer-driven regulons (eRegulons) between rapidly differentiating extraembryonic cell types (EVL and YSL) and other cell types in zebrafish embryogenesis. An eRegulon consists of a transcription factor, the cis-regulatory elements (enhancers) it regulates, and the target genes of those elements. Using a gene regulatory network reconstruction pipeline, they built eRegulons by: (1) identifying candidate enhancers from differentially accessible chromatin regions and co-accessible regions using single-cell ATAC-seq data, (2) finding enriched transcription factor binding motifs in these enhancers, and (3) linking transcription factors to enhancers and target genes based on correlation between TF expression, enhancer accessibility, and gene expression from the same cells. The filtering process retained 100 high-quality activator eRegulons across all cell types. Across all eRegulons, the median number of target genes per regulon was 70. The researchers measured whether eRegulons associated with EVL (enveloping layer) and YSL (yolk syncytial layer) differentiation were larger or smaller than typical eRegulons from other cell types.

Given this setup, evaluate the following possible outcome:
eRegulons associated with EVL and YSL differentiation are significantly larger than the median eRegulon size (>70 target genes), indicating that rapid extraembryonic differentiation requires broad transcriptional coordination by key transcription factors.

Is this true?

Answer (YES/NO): YES